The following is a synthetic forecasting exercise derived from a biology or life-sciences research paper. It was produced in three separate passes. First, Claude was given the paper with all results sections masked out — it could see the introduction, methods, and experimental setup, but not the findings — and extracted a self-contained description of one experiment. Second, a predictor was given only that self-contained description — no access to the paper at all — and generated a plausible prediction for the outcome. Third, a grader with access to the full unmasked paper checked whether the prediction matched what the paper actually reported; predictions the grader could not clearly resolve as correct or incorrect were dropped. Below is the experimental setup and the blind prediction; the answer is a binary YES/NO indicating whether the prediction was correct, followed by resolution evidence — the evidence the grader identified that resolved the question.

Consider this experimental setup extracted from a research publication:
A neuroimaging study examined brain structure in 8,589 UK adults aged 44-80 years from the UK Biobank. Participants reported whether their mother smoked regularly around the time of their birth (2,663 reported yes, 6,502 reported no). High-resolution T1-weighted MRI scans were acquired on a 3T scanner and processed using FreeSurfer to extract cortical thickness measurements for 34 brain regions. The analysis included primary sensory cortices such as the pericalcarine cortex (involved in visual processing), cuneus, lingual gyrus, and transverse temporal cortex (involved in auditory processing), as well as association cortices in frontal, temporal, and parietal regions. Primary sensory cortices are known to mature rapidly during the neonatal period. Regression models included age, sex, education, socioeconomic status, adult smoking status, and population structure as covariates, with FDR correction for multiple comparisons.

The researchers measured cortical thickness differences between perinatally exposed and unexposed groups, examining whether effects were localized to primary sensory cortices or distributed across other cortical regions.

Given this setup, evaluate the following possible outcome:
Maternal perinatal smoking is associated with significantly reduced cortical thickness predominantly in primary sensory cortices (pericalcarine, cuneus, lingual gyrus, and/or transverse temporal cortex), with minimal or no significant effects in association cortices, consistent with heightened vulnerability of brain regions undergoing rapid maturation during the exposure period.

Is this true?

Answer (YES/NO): NO